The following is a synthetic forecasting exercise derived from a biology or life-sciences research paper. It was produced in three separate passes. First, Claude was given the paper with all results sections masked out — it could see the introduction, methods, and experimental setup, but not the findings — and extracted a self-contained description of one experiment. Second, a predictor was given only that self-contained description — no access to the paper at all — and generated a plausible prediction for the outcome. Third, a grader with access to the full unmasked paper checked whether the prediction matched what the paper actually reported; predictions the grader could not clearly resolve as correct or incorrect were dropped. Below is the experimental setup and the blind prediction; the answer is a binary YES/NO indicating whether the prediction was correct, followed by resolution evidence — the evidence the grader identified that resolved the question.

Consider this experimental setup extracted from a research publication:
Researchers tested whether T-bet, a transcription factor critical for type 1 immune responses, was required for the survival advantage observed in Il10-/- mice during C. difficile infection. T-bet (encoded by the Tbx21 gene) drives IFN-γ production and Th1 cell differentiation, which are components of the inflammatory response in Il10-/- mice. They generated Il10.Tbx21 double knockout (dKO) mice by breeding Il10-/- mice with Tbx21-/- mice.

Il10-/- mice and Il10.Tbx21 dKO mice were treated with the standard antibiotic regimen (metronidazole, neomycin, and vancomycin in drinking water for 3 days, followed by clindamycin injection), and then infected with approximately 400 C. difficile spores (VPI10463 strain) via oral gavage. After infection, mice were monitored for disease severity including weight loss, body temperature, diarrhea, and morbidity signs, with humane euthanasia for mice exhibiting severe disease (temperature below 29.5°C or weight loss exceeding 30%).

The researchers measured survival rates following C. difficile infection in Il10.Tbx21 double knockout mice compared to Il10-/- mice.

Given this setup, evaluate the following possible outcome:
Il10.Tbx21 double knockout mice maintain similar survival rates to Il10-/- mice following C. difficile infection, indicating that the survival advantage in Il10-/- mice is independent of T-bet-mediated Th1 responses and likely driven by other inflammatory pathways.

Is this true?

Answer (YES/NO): YES